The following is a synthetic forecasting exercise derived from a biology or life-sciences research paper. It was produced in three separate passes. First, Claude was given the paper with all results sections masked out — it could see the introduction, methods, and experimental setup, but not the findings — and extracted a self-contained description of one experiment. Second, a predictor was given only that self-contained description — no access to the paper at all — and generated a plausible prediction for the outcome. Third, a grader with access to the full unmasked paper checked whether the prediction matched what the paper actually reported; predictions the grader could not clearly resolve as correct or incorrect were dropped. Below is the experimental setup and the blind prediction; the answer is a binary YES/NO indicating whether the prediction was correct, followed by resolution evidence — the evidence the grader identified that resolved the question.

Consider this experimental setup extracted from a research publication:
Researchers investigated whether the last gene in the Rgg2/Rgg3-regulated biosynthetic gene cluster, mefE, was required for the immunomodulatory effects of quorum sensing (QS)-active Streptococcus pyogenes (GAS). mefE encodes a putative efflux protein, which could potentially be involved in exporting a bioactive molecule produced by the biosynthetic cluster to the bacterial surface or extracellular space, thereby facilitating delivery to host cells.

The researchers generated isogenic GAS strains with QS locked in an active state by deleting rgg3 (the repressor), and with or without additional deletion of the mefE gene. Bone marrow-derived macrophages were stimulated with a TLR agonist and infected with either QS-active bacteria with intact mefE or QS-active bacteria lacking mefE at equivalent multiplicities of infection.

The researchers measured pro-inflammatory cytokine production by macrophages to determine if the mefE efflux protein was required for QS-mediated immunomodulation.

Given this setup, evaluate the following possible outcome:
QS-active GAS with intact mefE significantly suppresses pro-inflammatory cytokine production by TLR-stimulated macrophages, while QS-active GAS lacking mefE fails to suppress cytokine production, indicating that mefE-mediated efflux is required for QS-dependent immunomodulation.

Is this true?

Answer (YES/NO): NO